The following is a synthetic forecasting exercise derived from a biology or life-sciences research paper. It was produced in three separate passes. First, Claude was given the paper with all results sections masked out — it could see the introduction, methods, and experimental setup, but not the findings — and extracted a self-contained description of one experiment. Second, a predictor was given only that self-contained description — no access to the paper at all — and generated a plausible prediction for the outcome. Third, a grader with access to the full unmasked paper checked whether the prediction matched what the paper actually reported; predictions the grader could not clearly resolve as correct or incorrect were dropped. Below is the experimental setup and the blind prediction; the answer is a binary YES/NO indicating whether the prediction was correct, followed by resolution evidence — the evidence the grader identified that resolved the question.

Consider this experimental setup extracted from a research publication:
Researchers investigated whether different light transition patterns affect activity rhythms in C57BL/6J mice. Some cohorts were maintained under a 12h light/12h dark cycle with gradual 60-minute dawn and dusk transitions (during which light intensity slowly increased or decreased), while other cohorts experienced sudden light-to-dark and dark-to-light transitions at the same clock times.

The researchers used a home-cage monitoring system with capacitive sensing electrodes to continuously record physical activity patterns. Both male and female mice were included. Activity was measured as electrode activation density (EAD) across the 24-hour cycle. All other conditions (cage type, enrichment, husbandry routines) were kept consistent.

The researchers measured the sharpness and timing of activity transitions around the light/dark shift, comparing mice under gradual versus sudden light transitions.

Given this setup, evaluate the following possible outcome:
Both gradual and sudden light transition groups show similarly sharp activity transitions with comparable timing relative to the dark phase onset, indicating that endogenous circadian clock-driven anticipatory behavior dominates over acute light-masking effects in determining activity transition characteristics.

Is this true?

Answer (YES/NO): NO